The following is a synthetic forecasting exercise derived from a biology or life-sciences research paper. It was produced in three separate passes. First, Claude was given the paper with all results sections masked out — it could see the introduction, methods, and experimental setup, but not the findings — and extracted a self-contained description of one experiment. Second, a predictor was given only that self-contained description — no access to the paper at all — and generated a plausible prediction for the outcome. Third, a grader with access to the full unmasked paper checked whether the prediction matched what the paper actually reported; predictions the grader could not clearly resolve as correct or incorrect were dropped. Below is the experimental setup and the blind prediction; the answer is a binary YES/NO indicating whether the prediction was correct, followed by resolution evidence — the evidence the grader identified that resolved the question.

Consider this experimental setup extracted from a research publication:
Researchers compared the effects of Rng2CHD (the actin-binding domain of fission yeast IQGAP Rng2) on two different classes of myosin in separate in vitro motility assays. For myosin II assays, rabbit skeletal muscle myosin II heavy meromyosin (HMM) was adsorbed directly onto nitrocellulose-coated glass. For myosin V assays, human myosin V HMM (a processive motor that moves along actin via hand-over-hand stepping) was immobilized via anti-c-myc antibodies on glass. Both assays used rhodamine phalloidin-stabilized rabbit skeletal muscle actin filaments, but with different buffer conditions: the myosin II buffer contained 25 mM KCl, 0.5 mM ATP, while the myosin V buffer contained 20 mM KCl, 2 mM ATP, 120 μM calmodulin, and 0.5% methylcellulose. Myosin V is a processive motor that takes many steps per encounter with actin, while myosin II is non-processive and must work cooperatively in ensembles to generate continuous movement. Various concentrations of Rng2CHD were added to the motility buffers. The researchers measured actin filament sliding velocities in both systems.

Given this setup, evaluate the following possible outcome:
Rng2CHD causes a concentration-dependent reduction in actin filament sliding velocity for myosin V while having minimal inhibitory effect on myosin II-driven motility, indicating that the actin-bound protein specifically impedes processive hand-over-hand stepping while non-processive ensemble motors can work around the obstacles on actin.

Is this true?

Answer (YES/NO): NO